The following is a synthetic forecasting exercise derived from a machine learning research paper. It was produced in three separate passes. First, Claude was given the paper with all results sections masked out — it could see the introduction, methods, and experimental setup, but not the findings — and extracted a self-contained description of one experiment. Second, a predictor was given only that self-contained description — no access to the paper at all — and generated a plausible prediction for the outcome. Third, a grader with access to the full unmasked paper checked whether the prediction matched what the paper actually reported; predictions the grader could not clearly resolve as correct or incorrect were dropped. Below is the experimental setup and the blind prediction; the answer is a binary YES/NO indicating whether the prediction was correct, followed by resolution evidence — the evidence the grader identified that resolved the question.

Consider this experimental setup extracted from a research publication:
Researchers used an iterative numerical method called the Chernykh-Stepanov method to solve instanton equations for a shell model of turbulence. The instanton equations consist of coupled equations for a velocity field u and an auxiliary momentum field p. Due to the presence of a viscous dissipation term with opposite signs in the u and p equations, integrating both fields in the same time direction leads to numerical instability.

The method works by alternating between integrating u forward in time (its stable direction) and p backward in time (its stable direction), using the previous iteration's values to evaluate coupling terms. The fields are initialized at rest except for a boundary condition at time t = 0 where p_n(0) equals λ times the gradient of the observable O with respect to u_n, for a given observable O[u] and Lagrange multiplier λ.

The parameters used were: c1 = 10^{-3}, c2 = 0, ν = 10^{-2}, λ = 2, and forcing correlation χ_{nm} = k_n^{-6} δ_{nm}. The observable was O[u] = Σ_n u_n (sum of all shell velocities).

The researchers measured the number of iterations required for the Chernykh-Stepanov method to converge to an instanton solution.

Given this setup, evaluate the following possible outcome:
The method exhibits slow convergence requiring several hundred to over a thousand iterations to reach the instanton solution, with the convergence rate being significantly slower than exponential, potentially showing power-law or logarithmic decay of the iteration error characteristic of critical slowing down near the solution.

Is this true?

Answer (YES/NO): NO